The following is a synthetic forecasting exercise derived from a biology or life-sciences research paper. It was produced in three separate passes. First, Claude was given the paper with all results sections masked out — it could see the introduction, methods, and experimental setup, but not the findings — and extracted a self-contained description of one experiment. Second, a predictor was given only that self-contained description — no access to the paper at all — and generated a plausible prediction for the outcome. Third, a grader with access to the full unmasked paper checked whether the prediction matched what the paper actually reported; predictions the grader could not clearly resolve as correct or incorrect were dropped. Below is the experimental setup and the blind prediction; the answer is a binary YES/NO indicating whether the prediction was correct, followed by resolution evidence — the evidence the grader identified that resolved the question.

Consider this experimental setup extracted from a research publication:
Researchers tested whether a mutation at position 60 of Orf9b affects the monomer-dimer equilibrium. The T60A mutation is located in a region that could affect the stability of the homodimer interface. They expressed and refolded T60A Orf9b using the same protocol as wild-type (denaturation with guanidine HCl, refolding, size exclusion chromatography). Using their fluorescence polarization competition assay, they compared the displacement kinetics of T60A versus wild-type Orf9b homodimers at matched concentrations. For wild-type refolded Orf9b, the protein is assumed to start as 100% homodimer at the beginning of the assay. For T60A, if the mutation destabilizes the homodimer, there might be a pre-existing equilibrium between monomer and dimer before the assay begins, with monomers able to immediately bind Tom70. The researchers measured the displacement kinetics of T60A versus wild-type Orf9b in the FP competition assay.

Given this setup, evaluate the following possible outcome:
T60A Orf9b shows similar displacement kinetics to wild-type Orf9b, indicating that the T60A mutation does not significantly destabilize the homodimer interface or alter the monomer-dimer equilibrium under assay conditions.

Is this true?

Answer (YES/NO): NO